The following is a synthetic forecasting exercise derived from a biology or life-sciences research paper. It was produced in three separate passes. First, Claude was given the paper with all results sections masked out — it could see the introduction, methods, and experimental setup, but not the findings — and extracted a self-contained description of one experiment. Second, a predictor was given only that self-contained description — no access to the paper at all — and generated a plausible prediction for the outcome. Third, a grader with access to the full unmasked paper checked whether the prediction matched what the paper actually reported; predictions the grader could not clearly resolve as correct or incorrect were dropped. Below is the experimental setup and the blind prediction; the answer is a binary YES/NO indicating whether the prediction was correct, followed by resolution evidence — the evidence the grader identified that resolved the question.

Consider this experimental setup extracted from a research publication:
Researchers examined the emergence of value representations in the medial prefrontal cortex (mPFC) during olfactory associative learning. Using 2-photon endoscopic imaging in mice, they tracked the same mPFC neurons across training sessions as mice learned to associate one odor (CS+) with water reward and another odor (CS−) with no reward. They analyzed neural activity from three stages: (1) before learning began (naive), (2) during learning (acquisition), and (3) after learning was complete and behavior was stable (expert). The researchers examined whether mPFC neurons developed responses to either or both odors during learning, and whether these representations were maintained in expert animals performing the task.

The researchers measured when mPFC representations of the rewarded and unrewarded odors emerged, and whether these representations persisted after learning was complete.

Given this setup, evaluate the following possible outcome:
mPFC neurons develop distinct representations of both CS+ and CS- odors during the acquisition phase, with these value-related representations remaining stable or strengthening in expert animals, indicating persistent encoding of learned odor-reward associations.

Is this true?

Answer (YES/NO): YES